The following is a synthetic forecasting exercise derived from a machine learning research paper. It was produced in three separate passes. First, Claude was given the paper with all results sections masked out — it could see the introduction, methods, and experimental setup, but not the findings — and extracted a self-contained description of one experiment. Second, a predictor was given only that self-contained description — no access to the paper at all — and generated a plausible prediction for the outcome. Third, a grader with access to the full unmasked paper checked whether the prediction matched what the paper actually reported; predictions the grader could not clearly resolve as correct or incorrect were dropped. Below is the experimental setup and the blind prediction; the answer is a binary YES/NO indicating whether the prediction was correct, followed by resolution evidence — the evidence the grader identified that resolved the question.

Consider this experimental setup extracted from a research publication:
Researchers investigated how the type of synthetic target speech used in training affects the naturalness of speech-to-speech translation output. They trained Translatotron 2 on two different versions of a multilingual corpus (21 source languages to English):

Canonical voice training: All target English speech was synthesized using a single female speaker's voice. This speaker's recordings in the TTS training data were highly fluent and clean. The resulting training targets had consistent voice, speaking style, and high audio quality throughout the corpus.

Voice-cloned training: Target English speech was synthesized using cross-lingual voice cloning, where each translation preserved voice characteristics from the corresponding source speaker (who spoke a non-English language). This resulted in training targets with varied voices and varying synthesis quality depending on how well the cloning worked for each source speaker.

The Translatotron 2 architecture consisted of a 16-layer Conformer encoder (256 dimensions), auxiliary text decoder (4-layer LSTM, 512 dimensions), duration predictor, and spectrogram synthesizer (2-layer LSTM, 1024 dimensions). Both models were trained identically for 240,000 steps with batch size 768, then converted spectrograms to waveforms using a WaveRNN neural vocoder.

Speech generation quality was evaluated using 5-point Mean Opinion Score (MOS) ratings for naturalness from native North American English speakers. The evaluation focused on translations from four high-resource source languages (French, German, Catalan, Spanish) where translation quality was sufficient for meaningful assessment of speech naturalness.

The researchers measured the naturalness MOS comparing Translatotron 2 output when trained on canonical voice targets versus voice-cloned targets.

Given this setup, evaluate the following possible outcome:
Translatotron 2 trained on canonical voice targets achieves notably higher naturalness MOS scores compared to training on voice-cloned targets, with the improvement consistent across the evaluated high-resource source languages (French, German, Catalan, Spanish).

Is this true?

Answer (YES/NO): YES